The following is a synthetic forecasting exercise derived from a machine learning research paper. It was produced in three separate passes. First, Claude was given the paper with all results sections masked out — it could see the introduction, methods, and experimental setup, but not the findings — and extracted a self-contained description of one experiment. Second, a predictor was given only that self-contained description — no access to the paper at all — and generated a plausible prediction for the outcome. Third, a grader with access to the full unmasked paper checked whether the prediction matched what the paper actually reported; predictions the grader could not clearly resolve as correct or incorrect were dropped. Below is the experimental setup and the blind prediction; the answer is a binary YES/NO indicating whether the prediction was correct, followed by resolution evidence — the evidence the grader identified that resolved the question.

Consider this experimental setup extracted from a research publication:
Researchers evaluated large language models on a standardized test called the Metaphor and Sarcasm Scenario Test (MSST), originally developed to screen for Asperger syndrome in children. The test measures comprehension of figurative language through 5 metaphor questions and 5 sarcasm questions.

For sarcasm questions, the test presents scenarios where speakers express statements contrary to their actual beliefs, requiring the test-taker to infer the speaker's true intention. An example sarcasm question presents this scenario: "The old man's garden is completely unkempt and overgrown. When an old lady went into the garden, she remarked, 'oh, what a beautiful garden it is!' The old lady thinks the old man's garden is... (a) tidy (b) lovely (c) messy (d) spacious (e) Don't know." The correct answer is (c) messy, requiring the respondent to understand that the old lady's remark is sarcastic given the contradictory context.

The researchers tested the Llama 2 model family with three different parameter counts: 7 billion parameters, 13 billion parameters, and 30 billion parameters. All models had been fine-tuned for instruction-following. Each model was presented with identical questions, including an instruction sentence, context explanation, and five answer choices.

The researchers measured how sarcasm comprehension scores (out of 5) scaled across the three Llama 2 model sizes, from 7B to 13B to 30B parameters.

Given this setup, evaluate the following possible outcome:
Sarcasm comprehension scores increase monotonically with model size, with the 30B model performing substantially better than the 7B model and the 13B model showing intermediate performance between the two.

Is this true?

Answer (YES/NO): NO